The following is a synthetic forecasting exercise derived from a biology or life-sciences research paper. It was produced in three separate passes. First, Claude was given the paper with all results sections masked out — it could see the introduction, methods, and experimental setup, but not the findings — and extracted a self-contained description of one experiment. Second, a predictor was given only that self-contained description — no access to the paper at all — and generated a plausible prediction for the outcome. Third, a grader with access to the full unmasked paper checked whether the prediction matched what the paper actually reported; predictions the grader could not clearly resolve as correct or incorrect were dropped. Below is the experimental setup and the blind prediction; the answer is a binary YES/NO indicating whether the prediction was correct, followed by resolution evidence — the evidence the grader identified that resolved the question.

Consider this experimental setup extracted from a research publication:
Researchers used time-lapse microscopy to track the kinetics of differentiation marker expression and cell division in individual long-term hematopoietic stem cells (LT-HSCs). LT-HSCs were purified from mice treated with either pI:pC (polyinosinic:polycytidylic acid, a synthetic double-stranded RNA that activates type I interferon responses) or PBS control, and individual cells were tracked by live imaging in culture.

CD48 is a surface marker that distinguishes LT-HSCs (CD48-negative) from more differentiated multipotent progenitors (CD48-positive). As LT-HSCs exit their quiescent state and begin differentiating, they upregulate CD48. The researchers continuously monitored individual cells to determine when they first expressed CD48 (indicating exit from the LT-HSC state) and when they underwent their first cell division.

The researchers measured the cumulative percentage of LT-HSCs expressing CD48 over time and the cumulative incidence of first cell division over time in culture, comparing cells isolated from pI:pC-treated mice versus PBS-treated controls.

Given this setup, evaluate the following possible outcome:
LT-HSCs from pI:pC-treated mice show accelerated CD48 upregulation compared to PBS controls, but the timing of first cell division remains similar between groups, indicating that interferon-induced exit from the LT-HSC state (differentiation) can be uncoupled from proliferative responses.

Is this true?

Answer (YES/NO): NO